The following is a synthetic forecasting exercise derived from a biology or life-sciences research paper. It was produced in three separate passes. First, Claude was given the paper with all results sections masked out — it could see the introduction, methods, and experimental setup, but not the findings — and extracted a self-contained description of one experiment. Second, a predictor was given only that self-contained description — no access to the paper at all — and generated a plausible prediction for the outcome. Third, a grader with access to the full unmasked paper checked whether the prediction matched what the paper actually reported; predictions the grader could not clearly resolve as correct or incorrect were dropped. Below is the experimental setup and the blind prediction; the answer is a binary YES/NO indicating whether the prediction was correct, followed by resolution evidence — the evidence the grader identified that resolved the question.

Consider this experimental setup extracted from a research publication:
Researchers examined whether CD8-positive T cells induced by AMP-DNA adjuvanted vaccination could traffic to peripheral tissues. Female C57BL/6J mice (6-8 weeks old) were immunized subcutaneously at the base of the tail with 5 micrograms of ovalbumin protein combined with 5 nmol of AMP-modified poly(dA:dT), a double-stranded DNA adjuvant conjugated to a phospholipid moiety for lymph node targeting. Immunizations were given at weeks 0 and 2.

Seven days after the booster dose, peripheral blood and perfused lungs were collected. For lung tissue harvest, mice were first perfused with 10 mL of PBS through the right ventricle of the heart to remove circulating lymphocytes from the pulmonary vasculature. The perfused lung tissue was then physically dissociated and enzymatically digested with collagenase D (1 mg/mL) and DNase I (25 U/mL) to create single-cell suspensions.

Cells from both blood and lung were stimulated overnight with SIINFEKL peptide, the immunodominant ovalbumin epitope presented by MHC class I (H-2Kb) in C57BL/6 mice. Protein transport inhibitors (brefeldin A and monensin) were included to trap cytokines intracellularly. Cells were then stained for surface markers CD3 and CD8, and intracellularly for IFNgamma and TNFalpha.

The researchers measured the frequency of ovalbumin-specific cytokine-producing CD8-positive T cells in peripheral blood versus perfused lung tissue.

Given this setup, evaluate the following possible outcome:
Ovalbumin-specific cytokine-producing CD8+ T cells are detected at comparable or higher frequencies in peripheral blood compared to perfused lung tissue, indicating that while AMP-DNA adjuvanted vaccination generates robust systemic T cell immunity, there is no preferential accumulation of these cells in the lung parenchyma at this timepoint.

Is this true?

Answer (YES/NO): YES